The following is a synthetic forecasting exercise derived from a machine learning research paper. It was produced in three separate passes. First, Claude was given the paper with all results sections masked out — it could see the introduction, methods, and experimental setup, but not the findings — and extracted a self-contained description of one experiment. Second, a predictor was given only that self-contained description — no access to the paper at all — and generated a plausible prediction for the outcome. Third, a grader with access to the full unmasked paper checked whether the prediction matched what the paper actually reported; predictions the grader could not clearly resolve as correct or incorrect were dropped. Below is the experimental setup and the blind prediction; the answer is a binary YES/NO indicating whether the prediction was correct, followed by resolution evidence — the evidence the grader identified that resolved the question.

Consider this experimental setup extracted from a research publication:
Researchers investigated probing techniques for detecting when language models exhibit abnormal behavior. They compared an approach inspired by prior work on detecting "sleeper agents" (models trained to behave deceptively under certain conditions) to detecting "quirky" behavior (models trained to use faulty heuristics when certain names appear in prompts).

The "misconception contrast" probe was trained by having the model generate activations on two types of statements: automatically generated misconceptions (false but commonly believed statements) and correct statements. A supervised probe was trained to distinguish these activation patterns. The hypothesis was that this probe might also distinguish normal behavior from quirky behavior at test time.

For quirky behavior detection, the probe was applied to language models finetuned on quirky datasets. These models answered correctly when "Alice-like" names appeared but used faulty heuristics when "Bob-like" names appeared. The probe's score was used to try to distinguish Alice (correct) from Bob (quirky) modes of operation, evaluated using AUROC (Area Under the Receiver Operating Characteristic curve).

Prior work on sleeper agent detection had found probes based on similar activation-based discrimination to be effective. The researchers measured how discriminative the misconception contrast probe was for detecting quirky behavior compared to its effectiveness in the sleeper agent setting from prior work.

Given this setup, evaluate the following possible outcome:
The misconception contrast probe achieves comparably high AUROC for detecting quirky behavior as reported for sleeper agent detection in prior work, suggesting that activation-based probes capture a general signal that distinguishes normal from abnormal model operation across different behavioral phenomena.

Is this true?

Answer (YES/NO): NO